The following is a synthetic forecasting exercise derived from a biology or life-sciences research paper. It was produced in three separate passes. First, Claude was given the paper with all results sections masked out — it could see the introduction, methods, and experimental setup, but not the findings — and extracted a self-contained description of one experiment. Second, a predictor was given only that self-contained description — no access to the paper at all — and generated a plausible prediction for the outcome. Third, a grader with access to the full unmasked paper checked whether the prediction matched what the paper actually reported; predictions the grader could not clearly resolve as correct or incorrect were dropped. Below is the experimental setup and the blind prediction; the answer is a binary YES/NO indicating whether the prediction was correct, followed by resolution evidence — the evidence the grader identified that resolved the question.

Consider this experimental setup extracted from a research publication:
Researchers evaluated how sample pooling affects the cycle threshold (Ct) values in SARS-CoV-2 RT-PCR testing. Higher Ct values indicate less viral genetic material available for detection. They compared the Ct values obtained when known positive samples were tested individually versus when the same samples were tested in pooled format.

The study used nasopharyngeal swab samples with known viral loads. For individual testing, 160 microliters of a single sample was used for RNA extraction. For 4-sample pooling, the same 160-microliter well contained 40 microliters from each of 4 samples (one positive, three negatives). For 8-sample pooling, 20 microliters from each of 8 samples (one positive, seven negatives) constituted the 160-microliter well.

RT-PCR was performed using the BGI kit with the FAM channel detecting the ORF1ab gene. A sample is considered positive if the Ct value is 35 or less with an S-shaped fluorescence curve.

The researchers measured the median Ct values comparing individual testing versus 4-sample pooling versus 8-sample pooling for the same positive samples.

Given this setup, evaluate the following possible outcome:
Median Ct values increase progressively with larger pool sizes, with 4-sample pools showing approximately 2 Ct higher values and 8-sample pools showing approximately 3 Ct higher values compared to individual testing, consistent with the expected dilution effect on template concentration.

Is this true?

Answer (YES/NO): NO